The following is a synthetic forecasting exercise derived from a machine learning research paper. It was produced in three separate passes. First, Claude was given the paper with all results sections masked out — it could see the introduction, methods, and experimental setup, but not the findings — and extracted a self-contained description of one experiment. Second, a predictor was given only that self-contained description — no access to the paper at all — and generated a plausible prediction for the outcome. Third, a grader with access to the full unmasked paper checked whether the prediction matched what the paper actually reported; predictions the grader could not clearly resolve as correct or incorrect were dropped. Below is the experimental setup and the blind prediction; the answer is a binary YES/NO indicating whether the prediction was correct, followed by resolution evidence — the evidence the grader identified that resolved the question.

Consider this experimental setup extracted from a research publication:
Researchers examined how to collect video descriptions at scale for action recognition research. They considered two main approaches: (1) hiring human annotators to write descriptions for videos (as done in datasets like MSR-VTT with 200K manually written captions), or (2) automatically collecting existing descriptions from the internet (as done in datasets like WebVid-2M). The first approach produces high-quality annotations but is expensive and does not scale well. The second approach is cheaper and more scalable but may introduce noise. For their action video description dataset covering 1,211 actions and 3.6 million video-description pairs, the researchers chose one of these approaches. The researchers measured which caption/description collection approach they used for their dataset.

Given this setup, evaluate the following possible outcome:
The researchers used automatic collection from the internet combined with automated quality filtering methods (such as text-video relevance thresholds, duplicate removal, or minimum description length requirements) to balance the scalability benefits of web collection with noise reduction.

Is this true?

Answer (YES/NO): NO